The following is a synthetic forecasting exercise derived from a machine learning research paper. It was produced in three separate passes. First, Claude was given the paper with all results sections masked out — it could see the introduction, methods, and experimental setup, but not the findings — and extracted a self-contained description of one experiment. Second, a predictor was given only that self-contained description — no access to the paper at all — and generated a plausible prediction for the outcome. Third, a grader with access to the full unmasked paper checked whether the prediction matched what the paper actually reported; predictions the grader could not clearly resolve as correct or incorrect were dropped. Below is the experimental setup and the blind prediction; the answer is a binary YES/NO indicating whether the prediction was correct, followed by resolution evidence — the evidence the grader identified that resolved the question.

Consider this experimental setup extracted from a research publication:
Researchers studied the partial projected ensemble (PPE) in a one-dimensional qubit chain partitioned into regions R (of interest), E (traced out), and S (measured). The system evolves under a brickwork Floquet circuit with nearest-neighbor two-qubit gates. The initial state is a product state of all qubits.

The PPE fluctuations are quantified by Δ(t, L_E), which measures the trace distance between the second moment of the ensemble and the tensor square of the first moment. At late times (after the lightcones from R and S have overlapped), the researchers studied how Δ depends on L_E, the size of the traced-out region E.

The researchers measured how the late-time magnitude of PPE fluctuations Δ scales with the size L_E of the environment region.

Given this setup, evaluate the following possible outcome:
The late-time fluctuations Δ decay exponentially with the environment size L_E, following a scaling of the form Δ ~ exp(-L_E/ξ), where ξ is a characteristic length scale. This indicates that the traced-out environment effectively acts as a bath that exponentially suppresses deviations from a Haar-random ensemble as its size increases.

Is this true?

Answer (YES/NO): YES